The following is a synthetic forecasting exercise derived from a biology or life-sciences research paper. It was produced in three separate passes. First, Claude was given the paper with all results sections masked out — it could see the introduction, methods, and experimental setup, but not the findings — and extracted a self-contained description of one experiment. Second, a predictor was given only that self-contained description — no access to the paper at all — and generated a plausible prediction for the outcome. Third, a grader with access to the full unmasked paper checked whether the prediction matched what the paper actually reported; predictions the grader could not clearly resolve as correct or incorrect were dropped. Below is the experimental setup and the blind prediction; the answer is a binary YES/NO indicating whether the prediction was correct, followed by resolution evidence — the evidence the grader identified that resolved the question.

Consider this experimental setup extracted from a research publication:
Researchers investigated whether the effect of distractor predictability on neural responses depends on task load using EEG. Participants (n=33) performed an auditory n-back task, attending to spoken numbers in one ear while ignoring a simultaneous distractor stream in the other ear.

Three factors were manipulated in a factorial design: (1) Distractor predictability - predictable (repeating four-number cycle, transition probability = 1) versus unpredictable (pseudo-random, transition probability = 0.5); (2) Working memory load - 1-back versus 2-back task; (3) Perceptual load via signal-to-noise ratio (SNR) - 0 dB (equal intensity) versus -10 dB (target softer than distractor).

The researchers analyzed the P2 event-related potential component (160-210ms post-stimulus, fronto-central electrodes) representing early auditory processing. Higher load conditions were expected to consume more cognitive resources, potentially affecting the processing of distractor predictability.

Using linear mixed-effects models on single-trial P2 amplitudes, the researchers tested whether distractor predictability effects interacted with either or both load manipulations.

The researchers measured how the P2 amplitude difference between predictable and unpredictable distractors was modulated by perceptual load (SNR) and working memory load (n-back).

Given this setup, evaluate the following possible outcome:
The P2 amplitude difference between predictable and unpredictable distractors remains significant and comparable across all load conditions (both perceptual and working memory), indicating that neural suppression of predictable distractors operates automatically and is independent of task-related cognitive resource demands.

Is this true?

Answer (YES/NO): YES